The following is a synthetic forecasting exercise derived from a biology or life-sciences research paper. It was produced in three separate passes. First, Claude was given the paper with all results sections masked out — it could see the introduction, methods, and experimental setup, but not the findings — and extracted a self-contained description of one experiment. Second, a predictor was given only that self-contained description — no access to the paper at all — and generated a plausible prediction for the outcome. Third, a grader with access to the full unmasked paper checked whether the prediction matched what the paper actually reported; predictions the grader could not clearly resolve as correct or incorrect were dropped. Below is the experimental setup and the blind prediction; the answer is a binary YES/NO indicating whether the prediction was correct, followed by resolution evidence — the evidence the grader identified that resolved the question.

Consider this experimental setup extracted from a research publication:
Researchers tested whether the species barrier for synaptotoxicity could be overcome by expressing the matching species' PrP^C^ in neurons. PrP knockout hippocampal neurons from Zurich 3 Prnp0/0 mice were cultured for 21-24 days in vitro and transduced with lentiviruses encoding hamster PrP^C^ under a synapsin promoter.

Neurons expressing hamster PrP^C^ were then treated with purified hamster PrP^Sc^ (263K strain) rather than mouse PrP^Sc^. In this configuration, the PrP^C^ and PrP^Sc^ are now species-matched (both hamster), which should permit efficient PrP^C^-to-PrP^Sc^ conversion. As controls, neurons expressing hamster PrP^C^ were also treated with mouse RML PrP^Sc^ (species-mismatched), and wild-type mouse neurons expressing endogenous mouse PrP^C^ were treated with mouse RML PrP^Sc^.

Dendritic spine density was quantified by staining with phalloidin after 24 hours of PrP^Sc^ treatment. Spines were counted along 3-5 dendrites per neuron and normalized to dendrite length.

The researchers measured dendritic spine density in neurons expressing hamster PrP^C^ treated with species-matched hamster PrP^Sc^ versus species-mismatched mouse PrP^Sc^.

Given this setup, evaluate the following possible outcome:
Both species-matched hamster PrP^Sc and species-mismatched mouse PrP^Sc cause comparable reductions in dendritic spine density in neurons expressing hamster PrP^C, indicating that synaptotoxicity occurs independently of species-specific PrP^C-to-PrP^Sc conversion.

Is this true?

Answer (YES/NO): NO